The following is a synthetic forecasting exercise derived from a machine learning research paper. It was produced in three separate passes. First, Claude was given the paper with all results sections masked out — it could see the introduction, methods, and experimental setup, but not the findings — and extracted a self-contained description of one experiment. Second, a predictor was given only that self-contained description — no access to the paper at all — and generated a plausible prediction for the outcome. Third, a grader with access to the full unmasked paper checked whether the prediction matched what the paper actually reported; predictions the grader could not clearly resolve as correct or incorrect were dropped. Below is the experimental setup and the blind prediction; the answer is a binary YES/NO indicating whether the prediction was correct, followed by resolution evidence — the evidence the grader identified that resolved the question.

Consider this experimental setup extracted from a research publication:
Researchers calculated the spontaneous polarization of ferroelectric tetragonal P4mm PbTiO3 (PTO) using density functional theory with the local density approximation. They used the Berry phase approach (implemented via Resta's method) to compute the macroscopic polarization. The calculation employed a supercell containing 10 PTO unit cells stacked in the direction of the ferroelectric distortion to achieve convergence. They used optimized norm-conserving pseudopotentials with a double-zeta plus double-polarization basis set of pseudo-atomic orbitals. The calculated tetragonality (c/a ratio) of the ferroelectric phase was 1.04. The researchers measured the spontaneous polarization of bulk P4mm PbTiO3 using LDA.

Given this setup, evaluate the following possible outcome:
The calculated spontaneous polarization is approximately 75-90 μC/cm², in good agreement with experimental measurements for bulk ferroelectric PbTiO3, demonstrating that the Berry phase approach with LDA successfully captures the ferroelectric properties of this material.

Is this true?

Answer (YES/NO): YES